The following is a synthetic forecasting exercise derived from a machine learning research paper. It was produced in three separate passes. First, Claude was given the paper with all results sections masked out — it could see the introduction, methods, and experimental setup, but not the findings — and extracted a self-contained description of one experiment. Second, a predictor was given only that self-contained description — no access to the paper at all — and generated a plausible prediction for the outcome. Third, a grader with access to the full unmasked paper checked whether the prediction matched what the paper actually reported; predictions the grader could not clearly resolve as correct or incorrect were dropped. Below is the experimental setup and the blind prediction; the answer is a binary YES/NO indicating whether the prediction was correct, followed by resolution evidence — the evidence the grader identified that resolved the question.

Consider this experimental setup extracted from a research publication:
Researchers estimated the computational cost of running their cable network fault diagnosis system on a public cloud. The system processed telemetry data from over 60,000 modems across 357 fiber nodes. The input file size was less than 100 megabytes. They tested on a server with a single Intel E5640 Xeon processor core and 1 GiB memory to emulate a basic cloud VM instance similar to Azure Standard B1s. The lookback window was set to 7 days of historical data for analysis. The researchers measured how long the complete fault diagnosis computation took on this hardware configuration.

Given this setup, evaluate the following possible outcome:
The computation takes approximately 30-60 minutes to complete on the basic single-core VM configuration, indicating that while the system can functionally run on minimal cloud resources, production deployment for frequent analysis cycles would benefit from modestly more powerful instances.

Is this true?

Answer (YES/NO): YES